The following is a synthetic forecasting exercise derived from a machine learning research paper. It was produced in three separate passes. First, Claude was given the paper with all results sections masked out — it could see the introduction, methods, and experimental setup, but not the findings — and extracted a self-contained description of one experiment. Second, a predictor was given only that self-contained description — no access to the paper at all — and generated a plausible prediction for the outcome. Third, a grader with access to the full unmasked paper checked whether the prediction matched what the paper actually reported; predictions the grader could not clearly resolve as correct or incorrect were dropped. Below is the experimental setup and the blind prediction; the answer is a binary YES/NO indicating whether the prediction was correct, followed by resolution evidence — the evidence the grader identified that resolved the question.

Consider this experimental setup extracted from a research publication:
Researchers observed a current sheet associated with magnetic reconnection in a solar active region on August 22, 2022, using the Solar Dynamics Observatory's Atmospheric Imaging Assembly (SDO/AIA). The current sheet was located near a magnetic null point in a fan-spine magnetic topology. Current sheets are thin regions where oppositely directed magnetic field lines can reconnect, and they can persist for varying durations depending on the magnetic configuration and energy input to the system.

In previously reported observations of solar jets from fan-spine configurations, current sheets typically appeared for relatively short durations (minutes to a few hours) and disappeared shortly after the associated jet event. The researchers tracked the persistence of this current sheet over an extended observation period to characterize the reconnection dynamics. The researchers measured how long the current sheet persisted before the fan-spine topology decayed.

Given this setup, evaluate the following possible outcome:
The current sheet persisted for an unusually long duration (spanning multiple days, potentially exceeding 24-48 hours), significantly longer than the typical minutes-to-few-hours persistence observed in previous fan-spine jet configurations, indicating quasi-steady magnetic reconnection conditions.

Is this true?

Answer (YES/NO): NO